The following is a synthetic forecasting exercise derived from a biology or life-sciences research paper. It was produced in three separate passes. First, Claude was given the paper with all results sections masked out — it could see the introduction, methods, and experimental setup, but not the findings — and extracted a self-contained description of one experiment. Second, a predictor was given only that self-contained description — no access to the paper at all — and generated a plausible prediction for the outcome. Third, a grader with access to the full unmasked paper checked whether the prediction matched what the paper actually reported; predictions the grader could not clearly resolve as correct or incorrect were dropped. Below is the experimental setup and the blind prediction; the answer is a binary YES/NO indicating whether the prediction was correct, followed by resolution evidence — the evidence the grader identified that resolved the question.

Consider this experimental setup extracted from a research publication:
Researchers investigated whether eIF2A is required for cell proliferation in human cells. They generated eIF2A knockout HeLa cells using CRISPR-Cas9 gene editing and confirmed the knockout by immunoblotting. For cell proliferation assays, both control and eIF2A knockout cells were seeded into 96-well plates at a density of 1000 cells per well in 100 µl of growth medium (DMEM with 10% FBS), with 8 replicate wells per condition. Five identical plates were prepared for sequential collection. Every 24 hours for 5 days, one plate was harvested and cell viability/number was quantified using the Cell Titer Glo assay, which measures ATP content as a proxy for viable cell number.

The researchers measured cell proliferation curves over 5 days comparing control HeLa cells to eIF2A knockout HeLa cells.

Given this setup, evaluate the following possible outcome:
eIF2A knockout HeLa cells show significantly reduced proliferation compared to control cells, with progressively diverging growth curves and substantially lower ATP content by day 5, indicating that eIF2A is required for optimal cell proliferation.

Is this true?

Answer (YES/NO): NO